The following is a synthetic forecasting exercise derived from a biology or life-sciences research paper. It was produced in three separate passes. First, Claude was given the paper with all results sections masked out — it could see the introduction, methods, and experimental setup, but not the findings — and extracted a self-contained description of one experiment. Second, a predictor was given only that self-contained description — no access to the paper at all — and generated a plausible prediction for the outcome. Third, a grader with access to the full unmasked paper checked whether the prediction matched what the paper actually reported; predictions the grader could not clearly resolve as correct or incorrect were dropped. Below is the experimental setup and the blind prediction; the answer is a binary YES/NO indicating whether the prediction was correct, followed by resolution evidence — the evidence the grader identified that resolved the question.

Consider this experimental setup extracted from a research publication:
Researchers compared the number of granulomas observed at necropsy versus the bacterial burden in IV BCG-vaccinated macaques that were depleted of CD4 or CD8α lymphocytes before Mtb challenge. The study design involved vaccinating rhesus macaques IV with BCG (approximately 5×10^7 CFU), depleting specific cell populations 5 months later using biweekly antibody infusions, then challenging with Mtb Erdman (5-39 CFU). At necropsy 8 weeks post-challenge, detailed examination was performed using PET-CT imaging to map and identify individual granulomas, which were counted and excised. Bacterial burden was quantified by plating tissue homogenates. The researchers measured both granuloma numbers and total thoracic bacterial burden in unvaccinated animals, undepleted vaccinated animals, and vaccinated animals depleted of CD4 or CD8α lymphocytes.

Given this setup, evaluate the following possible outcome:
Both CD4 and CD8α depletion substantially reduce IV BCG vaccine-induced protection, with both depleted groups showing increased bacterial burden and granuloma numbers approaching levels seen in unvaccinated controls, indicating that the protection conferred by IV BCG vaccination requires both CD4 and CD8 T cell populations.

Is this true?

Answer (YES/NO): NO